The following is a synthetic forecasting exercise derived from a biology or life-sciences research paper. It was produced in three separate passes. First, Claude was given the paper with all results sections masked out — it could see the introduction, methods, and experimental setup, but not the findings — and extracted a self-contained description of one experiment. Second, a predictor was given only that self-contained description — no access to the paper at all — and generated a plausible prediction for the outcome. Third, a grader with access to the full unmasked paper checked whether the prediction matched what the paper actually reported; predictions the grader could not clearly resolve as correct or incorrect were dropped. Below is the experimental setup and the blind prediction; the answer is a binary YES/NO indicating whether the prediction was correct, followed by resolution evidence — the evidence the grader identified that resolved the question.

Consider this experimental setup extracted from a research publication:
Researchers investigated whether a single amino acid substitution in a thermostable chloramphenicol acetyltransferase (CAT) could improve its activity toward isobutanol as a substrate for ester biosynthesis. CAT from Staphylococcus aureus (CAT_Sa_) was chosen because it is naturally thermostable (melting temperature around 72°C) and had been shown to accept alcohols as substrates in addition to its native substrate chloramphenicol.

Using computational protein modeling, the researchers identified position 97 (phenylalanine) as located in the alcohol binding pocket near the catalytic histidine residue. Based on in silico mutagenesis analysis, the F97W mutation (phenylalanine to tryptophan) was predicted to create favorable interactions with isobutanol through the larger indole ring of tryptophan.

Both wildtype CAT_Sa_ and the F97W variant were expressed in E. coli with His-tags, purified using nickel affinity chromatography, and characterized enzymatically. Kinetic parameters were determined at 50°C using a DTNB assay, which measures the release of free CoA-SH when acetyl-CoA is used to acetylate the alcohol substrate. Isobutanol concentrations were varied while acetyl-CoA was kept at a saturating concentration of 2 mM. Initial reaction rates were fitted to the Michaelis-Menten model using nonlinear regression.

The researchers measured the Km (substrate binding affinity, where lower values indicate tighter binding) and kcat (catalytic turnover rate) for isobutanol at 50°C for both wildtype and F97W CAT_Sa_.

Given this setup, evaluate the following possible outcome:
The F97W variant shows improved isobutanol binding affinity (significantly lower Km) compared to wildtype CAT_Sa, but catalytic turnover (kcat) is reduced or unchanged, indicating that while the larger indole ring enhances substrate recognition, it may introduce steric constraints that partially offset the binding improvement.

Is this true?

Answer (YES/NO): NO